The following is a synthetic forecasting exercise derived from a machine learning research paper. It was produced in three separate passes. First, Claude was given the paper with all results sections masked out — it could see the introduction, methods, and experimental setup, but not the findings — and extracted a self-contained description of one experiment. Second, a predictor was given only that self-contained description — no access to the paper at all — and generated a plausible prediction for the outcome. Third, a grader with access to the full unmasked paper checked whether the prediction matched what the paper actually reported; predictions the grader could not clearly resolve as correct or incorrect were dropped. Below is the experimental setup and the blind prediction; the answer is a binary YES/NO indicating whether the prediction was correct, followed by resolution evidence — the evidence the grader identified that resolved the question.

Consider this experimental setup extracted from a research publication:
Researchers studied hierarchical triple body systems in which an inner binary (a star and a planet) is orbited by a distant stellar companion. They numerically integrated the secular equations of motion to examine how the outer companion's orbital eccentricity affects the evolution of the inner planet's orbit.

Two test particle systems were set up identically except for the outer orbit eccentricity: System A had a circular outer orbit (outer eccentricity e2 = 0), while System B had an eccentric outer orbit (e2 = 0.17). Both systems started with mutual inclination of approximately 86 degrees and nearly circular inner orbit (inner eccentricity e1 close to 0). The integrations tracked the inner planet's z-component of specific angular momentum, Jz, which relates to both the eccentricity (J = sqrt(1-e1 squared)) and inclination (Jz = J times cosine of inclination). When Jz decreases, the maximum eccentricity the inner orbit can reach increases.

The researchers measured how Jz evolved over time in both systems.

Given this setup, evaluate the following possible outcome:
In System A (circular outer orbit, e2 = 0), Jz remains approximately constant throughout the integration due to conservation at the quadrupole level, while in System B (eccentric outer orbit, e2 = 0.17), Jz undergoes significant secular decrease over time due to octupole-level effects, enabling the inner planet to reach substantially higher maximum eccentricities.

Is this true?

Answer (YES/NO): YES